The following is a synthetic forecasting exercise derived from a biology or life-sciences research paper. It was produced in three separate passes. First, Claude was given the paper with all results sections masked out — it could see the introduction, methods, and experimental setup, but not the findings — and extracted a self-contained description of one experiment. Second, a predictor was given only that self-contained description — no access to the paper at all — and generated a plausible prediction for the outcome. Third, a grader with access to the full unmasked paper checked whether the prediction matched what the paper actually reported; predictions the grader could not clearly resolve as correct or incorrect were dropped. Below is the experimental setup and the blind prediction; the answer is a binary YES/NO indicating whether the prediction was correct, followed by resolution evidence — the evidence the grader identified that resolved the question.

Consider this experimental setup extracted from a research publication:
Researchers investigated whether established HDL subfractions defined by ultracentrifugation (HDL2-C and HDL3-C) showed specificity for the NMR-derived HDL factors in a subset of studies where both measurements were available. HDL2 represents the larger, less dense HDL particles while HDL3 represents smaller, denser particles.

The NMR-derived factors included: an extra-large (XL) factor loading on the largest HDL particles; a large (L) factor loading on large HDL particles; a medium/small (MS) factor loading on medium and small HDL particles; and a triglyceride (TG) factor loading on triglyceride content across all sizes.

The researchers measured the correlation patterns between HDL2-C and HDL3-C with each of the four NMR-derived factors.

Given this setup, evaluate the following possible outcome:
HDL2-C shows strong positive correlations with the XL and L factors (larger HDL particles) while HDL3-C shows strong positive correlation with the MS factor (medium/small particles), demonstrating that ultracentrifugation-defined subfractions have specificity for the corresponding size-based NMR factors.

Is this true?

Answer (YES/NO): NO